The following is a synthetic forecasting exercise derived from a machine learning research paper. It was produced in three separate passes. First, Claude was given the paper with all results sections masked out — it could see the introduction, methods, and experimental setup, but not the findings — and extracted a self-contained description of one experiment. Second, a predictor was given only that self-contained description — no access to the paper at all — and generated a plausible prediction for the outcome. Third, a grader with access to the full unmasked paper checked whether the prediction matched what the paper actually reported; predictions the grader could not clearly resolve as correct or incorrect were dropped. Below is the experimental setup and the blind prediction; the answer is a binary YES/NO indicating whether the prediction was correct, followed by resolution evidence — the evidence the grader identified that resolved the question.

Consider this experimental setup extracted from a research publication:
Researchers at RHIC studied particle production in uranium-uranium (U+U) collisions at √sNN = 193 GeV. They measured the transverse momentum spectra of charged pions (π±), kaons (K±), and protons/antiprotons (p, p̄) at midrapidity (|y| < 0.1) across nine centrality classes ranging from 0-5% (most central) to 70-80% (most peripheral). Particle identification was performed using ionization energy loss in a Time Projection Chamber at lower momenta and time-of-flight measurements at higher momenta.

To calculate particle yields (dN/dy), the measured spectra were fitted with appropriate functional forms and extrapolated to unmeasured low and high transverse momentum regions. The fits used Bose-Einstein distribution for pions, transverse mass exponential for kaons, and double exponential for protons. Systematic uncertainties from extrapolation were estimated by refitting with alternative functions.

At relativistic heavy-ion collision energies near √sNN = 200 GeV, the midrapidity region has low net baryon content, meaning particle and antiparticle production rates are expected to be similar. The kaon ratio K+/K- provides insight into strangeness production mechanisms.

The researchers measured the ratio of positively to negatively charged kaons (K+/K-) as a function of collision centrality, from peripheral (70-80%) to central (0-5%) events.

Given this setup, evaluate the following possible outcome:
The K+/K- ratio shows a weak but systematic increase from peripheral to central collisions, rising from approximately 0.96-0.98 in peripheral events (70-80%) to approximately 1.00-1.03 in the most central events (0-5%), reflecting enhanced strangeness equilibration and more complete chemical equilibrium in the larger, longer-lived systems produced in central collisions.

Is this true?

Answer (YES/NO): NO